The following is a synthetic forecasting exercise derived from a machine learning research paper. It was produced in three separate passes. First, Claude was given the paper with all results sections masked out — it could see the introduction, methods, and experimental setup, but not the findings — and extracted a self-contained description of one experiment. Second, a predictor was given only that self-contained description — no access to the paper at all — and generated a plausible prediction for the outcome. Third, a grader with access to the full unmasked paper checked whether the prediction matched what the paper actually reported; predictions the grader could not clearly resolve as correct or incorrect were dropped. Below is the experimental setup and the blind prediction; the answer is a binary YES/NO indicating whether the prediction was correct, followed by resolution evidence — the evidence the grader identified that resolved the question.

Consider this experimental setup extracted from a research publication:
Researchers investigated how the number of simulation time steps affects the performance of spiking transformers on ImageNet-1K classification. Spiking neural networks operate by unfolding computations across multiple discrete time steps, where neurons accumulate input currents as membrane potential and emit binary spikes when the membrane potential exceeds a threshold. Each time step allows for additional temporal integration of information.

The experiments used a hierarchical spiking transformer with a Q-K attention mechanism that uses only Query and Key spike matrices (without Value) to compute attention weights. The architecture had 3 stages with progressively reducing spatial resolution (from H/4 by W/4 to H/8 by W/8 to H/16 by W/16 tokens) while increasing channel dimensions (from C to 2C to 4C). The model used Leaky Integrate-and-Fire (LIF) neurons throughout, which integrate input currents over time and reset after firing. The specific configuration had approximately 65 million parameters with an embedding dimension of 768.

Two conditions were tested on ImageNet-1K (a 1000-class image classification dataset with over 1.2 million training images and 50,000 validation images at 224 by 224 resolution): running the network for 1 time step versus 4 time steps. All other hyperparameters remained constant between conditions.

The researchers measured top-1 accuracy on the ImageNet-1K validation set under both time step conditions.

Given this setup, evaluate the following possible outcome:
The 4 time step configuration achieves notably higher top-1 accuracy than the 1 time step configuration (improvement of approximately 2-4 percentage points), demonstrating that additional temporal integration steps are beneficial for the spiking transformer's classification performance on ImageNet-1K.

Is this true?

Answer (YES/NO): YES